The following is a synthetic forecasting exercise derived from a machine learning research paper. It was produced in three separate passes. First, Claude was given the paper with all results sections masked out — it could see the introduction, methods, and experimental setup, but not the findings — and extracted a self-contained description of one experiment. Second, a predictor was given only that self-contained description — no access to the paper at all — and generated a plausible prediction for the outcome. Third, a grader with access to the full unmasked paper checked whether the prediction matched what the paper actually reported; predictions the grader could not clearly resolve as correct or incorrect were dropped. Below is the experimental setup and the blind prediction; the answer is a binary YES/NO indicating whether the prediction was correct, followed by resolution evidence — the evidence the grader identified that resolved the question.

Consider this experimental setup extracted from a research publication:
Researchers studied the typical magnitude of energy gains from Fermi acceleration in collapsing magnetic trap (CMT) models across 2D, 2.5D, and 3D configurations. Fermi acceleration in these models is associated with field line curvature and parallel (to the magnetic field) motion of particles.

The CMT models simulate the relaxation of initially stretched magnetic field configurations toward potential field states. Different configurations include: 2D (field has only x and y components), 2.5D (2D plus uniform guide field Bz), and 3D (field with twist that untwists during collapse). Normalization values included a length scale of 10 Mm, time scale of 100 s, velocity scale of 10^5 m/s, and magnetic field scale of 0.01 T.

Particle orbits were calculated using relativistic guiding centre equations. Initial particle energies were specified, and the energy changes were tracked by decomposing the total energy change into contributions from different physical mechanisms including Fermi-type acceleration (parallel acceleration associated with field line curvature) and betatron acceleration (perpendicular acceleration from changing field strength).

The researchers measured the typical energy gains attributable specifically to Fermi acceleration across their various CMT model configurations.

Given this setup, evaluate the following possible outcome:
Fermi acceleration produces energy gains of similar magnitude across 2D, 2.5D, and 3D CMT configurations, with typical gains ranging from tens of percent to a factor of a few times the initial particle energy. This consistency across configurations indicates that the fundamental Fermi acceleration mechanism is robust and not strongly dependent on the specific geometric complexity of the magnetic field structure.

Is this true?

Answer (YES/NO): NO